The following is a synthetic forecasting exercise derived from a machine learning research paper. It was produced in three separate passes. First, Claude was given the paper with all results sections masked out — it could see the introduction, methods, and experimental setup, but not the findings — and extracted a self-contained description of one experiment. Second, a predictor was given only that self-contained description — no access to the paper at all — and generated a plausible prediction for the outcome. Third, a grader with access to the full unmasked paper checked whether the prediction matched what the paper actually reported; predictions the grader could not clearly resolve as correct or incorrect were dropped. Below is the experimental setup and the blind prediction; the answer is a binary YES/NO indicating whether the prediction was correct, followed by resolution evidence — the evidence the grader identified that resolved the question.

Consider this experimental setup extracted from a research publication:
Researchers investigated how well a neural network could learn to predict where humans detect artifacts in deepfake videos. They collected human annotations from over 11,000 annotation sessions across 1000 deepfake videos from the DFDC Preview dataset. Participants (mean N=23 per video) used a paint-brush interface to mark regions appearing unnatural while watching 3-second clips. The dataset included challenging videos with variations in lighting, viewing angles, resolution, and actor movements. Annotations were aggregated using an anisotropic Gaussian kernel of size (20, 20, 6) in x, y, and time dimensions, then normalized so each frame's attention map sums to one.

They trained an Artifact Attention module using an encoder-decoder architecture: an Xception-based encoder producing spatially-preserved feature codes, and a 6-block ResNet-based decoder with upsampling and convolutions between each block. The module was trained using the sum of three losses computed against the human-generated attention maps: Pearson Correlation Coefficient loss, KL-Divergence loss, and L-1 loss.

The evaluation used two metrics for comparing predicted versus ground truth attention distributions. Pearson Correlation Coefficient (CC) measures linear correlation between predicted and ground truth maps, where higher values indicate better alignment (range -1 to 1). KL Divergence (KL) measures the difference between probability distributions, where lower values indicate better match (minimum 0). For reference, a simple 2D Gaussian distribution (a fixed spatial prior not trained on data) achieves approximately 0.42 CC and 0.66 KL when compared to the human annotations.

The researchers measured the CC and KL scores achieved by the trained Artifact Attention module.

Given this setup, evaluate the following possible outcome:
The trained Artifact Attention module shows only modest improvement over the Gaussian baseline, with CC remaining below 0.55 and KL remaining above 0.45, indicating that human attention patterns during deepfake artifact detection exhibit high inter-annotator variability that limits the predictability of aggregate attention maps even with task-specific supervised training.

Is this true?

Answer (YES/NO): NO